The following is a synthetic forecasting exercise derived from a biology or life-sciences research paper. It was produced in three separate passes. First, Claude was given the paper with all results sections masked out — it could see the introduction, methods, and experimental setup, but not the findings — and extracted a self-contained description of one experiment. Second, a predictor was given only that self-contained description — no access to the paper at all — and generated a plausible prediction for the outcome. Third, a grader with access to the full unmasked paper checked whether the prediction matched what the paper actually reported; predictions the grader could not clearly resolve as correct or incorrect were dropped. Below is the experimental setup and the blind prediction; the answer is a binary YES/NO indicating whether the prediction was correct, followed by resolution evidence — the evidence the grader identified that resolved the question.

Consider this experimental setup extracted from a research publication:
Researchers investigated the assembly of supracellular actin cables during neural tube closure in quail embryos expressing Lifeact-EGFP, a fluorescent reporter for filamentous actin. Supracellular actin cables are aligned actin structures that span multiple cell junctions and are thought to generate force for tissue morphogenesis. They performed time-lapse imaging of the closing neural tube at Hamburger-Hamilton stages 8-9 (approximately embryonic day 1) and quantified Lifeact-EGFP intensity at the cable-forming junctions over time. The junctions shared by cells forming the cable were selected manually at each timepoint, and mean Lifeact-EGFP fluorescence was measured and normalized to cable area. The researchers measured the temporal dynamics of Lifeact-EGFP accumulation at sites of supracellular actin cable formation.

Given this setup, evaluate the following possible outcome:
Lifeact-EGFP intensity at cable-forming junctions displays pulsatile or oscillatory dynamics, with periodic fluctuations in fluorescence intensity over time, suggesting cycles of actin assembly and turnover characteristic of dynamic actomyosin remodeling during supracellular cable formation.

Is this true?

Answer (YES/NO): NO